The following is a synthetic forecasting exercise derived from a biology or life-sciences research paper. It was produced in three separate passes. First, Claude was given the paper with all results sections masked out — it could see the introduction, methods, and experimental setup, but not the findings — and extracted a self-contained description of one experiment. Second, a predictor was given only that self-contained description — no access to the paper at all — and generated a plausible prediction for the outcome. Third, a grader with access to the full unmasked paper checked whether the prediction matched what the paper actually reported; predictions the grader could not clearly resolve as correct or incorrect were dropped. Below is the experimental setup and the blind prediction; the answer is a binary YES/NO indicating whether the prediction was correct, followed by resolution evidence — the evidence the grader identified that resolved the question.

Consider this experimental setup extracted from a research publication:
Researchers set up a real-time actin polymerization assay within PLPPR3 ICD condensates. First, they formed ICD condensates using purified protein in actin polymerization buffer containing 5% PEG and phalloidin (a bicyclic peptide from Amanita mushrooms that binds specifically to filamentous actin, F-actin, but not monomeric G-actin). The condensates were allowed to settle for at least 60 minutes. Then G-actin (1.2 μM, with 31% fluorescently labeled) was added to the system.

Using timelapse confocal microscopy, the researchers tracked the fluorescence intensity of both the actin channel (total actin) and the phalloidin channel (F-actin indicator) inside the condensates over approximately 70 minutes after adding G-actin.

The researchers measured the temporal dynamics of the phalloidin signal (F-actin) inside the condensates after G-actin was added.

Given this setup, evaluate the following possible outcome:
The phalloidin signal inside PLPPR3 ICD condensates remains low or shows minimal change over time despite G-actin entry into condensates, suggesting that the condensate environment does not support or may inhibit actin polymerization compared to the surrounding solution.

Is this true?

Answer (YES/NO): NO